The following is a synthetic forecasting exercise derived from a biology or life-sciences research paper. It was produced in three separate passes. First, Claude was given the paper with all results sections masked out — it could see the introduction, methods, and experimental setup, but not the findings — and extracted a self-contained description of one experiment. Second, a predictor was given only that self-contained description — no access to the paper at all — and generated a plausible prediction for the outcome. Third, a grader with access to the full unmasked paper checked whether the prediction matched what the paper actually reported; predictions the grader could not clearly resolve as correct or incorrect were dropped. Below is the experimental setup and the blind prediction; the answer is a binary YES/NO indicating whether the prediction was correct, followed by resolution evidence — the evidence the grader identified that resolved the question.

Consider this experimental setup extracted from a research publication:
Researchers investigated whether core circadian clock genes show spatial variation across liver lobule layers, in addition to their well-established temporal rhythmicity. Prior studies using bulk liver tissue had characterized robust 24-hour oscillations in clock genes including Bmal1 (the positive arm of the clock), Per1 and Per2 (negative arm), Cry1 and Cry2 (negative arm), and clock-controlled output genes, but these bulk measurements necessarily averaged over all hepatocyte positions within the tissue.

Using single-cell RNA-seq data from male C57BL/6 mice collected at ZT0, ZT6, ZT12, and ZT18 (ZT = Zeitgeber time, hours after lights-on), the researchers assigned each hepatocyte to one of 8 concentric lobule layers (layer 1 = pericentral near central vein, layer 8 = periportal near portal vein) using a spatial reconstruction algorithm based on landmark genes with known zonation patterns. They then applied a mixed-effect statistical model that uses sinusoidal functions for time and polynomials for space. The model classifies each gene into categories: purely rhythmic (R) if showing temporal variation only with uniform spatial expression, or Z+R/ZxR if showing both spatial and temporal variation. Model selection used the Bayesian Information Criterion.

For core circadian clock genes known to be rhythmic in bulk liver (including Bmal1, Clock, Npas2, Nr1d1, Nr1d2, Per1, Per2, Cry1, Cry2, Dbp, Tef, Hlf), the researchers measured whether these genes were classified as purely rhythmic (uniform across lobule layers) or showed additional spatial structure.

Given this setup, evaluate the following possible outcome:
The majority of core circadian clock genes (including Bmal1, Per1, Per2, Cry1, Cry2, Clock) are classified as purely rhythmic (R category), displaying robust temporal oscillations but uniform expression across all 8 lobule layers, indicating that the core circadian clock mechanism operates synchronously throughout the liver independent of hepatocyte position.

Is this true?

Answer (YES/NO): YES